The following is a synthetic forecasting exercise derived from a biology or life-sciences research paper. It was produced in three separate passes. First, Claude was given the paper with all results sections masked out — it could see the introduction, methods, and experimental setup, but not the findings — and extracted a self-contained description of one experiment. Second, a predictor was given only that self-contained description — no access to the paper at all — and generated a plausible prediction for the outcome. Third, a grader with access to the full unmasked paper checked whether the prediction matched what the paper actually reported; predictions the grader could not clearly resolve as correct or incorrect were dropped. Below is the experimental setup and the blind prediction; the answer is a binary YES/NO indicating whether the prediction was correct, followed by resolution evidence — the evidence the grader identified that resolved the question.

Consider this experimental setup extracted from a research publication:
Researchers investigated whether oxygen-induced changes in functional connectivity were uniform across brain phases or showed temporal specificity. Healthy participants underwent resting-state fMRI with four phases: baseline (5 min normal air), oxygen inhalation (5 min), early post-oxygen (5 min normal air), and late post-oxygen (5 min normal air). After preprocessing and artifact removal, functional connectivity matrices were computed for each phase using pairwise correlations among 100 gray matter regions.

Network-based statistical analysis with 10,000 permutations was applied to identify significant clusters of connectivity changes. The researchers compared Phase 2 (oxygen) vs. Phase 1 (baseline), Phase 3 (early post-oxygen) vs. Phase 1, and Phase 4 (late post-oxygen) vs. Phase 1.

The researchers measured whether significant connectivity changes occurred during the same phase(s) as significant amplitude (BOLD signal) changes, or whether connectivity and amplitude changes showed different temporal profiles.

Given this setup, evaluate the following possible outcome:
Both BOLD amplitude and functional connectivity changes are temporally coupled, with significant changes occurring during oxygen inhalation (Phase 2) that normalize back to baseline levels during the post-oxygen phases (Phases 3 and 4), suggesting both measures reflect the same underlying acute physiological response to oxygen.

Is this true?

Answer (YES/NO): NO